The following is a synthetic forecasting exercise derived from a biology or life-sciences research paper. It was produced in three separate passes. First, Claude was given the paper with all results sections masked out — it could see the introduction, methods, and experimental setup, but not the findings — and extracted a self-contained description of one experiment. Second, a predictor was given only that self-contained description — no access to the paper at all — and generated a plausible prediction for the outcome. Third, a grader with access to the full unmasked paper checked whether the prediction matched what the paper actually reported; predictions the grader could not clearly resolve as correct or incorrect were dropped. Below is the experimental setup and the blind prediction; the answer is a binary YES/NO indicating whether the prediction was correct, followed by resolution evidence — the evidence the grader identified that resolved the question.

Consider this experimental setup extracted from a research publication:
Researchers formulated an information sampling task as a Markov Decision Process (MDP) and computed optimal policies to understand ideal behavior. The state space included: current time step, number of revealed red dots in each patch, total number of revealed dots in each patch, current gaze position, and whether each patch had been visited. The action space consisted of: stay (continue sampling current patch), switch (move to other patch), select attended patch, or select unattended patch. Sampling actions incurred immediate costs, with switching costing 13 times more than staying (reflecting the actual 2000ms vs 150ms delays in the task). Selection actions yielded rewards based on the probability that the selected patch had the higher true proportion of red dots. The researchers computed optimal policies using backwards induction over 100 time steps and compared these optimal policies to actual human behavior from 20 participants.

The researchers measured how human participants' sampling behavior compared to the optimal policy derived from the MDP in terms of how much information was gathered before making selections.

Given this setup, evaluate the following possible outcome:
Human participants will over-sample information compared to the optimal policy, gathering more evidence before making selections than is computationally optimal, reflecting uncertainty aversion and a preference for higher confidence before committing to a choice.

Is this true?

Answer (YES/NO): NO